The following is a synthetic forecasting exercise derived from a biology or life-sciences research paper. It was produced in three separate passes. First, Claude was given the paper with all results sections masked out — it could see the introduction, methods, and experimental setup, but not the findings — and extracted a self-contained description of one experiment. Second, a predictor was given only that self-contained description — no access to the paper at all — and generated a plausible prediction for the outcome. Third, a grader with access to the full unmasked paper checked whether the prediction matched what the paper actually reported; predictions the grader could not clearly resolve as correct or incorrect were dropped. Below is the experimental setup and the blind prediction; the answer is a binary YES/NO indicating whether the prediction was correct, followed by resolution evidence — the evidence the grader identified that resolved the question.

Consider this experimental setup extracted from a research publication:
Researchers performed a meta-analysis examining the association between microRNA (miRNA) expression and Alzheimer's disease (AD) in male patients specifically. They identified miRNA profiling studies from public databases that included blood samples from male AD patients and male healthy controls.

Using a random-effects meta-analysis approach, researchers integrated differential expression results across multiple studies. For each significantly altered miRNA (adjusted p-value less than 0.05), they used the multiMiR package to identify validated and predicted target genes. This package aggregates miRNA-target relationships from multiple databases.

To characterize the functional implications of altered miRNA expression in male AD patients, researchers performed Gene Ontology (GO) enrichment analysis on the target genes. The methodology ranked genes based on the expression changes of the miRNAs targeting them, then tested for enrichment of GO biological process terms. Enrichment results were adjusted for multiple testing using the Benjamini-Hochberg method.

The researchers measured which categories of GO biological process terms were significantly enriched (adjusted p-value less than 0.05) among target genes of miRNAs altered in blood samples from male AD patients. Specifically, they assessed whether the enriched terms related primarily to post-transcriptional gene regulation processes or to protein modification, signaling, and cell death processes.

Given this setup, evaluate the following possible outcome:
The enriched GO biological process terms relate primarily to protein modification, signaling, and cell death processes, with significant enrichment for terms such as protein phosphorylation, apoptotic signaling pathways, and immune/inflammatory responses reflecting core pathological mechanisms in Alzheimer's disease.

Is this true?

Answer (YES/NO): YES